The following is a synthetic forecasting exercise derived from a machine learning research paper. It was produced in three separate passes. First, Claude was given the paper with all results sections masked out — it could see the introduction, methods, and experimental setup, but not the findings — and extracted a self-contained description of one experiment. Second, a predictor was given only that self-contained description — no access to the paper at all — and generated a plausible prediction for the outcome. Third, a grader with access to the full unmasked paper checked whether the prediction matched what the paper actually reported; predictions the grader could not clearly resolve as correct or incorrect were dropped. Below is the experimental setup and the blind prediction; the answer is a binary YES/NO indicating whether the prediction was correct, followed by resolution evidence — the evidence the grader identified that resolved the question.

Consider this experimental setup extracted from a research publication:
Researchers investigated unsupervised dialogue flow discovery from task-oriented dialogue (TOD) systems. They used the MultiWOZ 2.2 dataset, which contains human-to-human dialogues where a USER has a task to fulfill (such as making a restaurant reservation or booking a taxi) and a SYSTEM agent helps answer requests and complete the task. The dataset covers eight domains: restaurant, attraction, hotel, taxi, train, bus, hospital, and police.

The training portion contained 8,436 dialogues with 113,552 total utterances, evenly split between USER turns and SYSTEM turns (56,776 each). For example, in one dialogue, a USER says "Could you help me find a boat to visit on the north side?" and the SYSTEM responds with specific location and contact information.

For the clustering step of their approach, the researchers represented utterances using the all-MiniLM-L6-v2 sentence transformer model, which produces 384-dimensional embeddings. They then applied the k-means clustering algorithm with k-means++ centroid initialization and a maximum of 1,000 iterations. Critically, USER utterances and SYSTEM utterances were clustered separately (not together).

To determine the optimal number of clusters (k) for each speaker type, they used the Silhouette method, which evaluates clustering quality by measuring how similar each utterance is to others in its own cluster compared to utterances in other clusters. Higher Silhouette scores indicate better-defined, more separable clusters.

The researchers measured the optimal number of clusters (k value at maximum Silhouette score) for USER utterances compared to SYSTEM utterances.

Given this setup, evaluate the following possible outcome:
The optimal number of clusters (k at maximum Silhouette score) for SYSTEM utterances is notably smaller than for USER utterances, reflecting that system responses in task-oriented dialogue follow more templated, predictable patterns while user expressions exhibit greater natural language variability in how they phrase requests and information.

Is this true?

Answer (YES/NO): YES